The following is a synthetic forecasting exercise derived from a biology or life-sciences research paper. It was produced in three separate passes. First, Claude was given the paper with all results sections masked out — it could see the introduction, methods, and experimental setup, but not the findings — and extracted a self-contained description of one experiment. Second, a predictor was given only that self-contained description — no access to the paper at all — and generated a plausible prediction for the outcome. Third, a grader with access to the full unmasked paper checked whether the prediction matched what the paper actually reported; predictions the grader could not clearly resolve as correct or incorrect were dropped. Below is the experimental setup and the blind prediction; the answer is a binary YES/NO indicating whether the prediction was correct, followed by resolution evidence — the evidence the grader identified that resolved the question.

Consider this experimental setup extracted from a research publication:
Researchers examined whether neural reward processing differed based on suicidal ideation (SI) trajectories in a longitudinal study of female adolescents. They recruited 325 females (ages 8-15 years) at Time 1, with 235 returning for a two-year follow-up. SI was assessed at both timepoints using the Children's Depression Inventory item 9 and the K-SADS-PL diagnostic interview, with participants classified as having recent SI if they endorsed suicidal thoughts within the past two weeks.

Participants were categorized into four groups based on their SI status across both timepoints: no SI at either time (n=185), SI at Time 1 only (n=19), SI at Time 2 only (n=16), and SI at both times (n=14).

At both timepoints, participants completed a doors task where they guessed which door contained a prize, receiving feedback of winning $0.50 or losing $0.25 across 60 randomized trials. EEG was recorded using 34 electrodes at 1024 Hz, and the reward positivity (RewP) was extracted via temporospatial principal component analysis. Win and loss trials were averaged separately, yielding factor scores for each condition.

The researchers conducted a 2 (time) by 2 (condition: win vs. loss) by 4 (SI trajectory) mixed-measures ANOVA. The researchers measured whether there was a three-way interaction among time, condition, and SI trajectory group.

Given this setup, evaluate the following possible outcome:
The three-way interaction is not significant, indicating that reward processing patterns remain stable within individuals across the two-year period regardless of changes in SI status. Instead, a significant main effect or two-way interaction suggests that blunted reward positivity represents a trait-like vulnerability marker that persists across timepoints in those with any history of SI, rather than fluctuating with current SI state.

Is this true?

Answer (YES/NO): NO